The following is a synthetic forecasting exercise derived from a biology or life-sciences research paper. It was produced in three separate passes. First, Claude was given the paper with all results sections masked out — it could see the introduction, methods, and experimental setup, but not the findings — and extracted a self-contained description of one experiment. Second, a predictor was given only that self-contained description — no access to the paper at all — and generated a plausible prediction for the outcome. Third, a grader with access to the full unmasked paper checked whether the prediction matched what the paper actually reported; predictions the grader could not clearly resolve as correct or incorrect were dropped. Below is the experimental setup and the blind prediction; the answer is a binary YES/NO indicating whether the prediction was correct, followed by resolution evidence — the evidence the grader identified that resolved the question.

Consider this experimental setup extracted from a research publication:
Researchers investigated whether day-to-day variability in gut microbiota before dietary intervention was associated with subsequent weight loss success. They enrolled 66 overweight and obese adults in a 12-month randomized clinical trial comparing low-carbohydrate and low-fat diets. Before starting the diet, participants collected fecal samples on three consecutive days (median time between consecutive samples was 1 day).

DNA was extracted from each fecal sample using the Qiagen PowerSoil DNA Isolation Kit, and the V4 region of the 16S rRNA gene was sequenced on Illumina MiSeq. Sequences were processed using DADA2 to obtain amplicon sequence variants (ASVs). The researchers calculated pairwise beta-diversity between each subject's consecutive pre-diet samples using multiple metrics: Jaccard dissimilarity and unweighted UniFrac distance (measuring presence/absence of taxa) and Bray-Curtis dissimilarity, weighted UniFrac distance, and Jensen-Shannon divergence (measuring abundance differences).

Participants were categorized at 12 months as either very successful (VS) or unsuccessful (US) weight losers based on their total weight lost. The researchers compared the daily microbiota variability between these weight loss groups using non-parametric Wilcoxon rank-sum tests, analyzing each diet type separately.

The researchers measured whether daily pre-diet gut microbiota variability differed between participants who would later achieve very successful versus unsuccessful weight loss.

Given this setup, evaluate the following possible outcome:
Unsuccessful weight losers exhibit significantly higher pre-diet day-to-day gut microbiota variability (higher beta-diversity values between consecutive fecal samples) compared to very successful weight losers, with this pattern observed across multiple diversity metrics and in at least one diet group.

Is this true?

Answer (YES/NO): NO